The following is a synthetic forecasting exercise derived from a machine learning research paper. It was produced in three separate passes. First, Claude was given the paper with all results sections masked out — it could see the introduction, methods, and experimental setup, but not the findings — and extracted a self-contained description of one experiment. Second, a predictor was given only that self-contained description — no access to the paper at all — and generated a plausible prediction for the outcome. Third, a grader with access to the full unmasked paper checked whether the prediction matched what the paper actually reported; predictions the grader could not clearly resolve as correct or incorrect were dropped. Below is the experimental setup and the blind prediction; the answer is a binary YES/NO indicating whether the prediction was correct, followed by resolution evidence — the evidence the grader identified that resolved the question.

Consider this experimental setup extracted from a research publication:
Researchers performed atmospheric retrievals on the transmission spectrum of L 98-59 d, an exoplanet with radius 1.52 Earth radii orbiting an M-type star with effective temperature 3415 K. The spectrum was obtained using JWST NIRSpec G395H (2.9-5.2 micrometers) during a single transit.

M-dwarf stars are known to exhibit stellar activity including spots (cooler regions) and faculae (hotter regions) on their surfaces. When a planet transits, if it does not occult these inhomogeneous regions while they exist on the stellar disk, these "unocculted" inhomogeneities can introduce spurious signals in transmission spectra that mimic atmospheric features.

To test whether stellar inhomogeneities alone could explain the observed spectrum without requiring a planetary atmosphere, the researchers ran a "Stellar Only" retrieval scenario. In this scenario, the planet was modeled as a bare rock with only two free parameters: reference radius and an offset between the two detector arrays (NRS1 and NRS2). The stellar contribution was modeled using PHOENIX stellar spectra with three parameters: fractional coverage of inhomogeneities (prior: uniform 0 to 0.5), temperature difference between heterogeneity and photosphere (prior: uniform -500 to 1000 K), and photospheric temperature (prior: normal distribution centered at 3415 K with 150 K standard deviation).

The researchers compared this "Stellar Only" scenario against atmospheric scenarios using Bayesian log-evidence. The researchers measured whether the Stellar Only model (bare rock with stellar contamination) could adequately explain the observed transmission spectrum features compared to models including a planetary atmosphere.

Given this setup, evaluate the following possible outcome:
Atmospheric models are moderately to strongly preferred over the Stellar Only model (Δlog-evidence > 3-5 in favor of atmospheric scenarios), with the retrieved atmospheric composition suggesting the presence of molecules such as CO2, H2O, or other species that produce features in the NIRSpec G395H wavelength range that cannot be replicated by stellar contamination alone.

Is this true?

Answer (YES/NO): NO